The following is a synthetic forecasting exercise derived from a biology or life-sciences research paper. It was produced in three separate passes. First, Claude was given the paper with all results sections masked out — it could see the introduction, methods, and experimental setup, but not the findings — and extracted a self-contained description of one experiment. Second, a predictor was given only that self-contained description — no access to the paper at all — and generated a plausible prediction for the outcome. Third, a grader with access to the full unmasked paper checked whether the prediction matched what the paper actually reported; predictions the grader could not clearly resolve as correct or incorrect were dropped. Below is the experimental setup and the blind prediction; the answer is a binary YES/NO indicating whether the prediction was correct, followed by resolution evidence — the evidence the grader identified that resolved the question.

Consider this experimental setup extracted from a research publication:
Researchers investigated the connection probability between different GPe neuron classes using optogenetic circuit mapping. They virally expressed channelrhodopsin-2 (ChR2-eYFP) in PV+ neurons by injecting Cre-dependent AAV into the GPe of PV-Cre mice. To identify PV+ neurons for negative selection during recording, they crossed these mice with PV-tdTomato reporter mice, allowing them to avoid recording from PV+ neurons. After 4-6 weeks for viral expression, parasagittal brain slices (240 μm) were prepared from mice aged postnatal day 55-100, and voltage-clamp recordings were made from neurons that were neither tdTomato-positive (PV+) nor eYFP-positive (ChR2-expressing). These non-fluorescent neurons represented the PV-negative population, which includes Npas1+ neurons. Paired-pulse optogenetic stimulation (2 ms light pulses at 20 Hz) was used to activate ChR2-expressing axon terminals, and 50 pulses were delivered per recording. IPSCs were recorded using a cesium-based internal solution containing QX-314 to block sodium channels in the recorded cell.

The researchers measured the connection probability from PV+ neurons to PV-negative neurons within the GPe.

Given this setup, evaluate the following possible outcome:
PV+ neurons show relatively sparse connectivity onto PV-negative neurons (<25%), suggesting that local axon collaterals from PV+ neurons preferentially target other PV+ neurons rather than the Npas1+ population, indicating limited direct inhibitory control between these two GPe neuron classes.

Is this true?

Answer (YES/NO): NO